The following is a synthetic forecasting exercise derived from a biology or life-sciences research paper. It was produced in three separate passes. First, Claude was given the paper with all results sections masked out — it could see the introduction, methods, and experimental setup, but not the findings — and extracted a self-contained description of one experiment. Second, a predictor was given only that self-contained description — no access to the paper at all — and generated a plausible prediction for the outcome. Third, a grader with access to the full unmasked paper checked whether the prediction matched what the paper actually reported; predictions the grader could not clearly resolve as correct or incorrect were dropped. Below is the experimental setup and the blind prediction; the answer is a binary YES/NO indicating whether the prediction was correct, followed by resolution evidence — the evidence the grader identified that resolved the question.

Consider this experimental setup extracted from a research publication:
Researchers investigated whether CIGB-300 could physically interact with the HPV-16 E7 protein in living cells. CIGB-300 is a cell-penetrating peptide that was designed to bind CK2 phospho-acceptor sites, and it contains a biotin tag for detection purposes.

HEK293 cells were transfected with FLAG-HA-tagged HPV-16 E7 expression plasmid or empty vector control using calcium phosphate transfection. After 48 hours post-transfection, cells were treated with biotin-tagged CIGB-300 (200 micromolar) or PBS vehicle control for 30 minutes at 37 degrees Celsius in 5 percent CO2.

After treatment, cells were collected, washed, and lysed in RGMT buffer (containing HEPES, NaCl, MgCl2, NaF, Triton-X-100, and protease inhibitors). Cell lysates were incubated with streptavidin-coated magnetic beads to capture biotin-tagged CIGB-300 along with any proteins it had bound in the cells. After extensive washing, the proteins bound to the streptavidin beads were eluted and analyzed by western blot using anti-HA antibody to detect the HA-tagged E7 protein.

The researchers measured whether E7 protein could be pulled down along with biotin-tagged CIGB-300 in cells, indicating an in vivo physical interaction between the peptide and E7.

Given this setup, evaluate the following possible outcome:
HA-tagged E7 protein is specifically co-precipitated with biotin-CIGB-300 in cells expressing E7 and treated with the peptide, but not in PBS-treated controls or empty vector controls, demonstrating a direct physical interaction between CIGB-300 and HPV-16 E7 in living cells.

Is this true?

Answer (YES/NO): YES